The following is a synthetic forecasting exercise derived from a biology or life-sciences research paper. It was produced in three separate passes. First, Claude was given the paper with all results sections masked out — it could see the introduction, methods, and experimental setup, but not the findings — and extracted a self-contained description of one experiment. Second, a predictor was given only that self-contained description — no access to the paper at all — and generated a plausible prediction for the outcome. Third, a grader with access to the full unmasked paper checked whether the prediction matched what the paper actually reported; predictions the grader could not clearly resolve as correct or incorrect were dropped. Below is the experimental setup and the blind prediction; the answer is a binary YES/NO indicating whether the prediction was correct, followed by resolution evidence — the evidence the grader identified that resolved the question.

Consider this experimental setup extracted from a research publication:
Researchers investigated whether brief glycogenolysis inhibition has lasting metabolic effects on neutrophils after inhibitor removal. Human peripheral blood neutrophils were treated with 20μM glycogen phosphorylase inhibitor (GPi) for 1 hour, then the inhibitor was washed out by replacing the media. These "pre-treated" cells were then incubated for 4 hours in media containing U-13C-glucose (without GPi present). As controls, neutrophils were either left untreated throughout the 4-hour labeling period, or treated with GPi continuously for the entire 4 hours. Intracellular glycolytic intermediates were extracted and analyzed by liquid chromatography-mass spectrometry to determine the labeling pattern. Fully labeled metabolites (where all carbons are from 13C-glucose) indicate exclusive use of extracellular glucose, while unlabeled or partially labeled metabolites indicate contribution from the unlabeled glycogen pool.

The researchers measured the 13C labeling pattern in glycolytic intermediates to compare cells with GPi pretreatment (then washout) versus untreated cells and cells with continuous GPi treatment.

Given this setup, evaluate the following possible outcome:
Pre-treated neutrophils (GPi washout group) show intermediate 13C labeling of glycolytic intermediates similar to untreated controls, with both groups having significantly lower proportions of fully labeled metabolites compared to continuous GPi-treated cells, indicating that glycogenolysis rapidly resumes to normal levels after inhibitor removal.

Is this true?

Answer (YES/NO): NO